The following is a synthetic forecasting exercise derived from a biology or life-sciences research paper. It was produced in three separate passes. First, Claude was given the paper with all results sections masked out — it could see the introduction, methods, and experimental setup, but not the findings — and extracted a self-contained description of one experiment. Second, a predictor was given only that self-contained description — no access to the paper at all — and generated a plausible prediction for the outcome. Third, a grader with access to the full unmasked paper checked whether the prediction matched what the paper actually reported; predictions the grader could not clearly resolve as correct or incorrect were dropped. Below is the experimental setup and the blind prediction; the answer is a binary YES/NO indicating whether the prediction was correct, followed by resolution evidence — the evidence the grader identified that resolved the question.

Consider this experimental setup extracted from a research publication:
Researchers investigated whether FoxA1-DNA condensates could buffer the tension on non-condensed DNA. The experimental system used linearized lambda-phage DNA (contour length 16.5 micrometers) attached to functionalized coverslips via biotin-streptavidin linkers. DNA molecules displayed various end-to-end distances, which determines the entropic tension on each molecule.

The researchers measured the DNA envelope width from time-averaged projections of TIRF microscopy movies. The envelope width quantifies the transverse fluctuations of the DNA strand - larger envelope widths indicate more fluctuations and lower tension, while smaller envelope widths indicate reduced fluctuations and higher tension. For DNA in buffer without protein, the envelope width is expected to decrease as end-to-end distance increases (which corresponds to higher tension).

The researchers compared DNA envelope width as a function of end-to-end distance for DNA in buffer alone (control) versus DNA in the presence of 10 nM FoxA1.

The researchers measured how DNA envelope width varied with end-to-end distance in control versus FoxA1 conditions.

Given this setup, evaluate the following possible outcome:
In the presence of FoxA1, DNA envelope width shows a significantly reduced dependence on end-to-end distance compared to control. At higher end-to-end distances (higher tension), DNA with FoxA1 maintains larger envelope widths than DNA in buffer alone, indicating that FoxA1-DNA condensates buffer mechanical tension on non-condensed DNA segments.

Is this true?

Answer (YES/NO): NO